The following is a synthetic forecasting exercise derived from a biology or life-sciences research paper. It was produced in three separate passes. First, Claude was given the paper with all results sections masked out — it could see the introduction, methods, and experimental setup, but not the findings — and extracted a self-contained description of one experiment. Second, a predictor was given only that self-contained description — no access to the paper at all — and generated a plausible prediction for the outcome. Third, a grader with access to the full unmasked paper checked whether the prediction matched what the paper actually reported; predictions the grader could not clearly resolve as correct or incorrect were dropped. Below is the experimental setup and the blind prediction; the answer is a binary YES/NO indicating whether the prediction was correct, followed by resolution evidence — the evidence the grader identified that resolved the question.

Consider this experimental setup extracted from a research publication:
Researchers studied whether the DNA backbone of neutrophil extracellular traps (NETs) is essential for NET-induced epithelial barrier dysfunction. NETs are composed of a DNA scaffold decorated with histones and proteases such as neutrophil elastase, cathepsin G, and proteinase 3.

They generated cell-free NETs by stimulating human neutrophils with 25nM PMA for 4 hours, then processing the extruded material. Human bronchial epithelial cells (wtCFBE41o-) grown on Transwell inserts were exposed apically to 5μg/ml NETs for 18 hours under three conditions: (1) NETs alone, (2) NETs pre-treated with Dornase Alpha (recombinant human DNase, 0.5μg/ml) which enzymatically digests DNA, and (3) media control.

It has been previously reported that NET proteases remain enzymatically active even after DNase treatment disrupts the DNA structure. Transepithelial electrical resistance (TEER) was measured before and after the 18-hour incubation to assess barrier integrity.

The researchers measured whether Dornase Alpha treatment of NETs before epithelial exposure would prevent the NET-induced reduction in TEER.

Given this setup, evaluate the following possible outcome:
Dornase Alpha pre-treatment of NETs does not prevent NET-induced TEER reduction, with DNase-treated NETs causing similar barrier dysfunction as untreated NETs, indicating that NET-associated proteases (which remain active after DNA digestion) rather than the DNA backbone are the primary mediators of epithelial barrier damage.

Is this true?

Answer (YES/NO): YES